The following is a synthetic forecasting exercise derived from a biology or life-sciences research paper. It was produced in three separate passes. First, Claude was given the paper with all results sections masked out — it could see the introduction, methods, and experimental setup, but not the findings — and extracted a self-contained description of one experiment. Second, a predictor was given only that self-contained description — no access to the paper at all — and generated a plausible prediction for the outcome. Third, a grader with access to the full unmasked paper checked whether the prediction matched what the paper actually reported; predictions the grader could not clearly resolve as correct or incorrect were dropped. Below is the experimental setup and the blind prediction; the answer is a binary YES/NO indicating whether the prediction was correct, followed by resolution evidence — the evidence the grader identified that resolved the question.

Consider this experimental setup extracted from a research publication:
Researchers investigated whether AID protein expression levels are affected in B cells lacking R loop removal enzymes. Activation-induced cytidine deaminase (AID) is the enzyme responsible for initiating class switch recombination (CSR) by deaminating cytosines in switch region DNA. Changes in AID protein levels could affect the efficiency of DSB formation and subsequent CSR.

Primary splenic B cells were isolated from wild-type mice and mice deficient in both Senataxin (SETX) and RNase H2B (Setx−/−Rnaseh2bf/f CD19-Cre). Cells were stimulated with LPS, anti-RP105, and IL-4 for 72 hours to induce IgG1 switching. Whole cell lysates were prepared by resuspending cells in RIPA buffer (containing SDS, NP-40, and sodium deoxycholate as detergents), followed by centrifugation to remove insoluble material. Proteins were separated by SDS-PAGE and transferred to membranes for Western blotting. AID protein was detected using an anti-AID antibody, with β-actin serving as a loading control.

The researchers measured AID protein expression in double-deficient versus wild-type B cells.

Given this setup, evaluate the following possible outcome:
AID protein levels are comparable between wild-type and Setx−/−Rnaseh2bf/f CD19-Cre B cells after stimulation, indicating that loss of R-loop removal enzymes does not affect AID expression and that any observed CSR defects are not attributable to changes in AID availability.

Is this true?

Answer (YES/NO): YES